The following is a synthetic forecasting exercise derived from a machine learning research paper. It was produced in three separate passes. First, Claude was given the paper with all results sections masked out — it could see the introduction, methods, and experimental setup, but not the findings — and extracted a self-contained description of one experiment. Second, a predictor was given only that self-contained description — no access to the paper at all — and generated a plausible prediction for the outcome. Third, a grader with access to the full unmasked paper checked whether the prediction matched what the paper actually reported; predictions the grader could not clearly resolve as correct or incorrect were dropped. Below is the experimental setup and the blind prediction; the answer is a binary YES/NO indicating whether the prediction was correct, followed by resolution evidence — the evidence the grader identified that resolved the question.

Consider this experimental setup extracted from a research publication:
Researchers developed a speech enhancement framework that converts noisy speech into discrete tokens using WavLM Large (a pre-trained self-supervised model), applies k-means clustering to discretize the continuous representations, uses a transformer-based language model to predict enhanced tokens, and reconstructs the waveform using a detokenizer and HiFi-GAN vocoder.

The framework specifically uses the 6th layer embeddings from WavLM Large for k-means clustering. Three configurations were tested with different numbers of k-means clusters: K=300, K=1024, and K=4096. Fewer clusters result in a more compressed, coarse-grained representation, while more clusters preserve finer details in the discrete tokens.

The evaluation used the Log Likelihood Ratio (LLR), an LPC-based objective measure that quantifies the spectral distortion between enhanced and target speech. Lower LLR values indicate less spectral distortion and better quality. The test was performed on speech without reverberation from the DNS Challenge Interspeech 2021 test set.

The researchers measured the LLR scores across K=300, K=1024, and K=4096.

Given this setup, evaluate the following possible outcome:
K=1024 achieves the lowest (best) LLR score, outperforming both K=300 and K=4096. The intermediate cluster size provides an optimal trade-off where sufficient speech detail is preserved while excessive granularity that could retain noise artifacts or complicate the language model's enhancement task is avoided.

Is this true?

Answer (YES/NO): NO